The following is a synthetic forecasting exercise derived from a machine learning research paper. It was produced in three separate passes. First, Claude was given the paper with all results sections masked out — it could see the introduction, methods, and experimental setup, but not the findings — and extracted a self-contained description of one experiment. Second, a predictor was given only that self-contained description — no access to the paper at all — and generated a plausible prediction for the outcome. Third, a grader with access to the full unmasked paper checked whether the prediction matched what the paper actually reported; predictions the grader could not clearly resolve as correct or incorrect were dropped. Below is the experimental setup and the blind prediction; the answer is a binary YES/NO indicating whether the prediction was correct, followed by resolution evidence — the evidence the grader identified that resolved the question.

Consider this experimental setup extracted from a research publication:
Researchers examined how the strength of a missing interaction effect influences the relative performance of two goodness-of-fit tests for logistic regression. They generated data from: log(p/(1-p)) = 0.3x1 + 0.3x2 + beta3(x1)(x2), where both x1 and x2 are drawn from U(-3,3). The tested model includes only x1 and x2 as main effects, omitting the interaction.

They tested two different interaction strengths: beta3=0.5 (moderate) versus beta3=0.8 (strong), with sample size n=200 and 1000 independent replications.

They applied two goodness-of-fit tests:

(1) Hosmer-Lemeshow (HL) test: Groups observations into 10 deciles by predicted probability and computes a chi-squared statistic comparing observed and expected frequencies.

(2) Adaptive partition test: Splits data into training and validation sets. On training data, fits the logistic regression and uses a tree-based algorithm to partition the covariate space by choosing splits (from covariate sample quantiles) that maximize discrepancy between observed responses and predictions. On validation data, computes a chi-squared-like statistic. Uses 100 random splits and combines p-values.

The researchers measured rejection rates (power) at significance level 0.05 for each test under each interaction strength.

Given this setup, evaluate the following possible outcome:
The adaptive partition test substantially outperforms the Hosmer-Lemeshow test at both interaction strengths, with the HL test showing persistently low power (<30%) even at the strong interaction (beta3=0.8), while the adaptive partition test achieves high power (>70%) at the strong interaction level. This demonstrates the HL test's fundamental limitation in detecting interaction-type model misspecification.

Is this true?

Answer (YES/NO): NO